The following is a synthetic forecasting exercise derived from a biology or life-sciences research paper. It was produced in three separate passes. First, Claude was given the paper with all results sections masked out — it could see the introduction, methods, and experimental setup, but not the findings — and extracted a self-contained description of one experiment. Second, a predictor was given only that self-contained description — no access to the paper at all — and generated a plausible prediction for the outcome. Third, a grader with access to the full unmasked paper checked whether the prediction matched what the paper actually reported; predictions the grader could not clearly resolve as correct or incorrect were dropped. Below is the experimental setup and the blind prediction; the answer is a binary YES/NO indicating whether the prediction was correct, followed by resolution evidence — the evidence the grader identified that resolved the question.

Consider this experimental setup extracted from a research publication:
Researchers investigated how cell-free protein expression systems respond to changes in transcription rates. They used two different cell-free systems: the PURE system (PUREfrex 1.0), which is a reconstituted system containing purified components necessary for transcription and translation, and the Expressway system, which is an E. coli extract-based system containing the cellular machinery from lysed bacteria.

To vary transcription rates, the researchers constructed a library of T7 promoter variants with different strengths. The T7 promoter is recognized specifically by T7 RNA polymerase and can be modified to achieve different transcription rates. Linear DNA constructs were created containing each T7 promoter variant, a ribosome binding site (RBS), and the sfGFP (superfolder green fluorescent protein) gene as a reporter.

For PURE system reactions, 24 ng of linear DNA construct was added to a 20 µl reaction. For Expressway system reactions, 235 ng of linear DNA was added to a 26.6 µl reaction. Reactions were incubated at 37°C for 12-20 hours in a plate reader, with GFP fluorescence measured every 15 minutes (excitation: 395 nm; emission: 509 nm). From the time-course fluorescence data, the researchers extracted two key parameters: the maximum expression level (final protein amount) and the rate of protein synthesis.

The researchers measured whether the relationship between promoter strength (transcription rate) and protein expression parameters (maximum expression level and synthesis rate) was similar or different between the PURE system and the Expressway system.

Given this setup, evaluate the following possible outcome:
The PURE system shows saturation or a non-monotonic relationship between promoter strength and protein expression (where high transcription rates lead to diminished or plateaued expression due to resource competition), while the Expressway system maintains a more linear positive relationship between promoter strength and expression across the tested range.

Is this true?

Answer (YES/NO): YES